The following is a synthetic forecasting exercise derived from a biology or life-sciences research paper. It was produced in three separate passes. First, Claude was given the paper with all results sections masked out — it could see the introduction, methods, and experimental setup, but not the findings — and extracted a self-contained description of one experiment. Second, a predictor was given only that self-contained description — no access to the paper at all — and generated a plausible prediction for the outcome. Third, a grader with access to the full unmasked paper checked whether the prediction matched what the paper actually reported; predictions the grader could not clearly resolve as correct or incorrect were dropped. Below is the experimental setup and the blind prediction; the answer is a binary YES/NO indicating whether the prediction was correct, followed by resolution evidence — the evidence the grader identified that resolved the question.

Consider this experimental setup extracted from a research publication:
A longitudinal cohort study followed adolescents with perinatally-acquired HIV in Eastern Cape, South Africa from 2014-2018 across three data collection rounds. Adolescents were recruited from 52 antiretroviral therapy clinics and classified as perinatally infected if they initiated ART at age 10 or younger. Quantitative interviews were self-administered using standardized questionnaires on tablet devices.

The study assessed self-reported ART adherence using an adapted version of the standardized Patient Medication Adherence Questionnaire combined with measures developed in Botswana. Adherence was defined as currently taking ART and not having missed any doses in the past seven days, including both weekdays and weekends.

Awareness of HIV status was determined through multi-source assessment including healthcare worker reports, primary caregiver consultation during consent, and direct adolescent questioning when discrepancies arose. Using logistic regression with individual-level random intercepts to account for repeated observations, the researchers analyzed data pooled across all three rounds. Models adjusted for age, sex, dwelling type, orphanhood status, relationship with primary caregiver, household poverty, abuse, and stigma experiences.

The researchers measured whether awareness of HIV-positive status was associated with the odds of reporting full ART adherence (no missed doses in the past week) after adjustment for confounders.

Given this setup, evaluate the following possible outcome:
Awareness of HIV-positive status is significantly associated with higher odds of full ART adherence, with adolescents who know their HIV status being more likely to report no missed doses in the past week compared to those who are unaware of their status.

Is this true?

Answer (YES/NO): NO